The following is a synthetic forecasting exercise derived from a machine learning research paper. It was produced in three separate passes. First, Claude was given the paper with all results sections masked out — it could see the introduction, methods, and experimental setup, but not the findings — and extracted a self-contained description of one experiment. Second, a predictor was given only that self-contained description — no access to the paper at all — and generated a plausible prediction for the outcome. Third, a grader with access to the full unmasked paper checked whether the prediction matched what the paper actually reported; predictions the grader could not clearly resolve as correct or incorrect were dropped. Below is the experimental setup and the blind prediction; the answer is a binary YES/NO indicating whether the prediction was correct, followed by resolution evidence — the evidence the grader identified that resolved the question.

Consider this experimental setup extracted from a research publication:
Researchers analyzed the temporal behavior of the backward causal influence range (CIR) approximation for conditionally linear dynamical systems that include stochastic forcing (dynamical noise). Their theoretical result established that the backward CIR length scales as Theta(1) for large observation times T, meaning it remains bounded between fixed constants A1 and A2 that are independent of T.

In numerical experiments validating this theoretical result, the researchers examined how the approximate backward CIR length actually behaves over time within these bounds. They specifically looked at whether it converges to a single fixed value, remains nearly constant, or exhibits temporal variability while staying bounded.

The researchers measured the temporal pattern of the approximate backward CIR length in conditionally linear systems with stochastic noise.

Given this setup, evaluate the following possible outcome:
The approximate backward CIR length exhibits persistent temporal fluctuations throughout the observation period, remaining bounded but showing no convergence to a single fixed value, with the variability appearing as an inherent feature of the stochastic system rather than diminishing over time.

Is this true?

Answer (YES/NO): YES